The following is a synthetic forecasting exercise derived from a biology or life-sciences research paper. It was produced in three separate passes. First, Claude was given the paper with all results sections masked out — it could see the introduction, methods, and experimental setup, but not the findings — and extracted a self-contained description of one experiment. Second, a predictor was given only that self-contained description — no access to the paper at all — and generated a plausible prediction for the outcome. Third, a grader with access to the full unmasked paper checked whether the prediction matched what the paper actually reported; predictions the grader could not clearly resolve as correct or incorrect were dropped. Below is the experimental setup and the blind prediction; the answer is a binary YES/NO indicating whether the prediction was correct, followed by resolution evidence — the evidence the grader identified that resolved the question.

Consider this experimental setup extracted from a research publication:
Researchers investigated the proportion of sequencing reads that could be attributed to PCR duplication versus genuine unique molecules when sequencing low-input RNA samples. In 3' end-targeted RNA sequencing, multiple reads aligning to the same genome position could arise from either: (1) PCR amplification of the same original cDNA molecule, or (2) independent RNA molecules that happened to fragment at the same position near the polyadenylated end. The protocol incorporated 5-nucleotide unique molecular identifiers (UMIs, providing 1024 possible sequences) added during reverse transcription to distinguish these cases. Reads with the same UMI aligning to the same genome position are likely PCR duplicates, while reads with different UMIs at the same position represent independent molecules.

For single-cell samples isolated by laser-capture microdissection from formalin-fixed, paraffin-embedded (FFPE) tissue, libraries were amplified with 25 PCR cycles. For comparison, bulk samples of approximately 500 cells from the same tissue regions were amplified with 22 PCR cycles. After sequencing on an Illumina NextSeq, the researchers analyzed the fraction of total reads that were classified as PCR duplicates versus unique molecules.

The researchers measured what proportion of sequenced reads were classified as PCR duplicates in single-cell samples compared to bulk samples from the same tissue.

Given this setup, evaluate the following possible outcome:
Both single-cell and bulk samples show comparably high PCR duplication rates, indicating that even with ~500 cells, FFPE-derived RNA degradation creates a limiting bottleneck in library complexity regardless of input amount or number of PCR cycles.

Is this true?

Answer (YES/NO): NO